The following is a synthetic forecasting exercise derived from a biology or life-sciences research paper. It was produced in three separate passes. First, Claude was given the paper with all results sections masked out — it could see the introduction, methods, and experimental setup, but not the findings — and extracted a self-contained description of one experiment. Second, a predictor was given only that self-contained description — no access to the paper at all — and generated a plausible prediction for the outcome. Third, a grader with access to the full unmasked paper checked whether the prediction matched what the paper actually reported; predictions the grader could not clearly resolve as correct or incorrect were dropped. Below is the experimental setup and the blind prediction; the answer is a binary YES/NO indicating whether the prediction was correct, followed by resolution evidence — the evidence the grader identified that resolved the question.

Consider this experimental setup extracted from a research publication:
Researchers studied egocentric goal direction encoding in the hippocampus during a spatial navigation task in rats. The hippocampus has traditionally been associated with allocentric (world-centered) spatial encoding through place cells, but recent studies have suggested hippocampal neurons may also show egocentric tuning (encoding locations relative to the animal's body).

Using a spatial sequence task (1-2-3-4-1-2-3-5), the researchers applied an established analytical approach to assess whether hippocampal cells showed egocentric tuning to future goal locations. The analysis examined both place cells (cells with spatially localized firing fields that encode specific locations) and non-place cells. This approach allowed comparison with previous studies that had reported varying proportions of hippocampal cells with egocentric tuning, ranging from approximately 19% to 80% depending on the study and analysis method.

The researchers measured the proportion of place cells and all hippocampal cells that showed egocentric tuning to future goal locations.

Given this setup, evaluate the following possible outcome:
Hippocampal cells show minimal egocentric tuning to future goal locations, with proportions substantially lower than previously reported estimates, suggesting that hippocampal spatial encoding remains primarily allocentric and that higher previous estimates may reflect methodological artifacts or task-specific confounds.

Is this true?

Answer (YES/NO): NO